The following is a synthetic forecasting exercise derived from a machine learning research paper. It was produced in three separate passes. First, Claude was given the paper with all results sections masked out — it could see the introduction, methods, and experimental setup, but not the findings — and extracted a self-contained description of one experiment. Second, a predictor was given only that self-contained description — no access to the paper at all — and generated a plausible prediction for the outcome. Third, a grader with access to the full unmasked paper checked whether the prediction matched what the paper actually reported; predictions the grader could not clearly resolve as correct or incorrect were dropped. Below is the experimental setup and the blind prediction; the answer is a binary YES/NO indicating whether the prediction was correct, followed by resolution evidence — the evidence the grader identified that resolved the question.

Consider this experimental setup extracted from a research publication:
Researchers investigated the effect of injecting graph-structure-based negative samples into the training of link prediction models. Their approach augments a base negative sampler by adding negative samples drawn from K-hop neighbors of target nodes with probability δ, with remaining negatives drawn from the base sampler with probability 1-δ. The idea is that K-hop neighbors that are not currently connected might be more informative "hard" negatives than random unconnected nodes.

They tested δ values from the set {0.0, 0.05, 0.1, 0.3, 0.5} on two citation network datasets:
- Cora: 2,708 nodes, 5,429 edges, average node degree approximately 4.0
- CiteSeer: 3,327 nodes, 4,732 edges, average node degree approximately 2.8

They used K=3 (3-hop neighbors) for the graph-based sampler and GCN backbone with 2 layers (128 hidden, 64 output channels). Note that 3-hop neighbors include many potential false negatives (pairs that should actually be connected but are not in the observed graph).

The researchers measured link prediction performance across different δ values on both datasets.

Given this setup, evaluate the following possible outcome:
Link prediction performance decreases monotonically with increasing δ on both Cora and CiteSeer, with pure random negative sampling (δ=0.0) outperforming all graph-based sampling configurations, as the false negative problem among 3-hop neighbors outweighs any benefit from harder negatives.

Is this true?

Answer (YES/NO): NO